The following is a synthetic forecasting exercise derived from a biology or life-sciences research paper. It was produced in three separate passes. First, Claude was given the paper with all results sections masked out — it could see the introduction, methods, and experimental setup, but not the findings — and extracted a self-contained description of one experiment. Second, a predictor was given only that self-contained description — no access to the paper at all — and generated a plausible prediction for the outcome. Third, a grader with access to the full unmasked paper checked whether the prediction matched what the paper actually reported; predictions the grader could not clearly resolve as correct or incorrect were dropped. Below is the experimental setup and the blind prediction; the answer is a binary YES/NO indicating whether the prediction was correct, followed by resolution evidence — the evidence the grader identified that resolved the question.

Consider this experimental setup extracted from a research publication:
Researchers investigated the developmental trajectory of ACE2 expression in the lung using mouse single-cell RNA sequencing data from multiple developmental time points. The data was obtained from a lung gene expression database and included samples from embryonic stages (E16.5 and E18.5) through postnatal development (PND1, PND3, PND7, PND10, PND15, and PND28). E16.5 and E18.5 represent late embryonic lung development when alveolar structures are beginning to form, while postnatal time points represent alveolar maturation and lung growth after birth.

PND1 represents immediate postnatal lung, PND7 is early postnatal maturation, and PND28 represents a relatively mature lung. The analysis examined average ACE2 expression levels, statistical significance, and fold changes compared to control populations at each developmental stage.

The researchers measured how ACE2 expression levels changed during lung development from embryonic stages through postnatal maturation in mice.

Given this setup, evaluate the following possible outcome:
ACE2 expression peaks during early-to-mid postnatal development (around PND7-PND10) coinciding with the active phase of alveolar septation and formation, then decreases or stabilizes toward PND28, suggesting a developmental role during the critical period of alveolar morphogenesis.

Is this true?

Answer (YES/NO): NO